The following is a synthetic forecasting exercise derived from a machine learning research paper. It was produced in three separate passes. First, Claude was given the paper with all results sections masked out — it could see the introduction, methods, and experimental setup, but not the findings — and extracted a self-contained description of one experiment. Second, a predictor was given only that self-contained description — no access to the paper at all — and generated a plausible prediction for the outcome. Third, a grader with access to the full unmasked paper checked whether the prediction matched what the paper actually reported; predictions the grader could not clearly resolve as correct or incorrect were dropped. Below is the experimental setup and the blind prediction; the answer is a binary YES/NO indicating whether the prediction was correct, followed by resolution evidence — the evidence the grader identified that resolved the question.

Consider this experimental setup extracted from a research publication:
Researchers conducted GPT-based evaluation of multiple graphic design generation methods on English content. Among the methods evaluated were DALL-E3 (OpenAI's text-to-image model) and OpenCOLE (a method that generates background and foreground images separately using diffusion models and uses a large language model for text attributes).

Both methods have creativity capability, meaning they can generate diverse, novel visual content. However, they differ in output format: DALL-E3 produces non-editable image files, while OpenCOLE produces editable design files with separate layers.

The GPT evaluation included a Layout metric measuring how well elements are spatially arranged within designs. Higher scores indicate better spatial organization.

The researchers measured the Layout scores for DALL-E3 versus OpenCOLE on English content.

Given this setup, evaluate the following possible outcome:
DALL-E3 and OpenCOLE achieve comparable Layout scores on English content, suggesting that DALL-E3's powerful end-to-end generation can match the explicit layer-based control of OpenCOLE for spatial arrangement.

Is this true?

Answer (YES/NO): NO